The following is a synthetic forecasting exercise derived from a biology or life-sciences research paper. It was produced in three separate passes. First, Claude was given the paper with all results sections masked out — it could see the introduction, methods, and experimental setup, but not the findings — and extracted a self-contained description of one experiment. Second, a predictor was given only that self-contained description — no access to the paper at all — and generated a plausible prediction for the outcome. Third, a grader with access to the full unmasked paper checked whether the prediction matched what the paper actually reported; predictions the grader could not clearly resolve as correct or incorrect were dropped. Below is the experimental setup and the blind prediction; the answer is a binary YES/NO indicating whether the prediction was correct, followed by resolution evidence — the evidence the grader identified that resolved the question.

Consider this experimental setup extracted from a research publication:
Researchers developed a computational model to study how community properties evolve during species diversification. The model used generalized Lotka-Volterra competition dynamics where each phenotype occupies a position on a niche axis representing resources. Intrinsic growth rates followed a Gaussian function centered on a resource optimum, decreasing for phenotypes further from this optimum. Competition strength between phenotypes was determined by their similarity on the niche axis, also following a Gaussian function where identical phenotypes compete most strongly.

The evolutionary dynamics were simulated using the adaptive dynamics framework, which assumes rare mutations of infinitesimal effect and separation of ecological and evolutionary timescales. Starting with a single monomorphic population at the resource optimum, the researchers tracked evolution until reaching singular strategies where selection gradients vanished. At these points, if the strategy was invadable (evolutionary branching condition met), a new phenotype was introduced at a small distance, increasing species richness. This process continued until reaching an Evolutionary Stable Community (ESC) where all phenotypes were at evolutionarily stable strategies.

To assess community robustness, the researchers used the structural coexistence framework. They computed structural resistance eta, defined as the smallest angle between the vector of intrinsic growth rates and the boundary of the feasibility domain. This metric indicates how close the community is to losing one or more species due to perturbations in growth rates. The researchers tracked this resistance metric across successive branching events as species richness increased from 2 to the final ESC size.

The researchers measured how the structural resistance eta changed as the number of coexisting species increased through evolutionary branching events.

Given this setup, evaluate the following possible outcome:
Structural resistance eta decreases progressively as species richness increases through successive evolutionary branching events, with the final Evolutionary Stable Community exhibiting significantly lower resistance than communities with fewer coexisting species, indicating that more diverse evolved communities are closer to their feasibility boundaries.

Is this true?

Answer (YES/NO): YES